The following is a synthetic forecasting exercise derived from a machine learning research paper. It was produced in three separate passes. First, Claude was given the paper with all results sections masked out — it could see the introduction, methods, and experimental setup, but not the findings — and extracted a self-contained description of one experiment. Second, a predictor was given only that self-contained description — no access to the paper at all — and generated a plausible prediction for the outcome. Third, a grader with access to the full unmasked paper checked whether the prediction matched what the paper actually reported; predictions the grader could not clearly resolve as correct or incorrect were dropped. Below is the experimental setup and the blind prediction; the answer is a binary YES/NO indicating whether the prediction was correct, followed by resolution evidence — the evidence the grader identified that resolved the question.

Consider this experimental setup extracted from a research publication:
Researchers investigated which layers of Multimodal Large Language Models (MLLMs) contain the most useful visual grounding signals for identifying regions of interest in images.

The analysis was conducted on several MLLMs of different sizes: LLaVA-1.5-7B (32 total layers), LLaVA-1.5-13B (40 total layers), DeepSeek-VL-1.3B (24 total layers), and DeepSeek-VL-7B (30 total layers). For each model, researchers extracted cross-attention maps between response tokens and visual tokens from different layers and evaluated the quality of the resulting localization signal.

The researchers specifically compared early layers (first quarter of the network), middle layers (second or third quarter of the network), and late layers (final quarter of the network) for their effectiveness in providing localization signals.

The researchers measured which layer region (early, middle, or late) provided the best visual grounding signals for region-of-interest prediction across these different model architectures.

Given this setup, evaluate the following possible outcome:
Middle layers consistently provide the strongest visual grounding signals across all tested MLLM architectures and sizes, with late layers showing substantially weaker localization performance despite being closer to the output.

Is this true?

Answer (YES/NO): NO